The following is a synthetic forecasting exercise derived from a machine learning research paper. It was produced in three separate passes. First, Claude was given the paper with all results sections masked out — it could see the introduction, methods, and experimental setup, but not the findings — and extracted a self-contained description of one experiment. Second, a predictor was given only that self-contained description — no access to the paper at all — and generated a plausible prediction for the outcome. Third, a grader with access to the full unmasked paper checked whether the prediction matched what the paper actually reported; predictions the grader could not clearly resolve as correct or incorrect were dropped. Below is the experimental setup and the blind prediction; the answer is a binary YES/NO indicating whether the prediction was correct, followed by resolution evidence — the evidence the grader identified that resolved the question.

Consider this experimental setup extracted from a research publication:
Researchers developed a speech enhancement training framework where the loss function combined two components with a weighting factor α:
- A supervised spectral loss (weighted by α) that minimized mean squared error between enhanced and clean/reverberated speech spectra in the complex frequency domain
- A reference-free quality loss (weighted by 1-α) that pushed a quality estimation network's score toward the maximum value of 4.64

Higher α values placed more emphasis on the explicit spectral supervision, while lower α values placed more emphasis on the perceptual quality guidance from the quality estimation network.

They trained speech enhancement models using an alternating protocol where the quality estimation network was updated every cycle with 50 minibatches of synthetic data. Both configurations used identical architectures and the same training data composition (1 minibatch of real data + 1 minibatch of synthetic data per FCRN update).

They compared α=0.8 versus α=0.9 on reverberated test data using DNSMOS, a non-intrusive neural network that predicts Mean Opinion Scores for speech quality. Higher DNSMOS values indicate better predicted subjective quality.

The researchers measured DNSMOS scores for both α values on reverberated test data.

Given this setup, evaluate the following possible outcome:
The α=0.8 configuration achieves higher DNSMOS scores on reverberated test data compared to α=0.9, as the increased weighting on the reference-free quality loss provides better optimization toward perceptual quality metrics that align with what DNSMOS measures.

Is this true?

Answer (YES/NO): NO